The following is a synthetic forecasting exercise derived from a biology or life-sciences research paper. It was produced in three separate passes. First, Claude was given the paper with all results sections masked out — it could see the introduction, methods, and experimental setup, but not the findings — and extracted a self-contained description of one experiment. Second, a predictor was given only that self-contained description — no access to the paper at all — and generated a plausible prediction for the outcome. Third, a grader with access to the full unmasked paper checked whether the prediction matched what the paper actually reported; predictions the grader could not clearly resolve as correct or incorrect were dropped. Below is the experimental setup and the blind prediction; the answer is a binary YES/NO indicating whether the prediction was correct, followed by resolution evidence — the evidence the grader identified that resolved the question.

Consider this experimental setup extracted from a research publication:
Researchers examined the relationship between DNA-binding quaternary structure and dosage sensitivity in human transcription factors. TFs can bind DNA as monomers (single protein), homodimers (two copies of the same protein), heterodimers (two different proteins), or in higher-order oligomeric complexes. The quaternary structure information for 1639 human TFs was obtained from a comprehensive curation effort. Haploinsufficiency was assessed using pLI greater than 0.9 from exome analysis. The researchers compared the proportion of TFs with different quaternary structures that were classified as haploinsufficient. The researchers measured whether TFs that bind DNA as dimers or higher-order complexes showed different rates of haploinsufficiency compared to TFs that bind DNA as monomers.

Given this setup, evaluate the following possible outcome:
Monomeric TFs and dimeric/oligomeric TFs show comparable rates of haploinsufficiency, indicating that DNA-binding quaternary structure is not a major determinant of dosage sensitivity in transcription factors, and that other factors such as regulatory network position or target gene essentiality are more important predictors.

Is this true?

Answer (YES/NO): YES